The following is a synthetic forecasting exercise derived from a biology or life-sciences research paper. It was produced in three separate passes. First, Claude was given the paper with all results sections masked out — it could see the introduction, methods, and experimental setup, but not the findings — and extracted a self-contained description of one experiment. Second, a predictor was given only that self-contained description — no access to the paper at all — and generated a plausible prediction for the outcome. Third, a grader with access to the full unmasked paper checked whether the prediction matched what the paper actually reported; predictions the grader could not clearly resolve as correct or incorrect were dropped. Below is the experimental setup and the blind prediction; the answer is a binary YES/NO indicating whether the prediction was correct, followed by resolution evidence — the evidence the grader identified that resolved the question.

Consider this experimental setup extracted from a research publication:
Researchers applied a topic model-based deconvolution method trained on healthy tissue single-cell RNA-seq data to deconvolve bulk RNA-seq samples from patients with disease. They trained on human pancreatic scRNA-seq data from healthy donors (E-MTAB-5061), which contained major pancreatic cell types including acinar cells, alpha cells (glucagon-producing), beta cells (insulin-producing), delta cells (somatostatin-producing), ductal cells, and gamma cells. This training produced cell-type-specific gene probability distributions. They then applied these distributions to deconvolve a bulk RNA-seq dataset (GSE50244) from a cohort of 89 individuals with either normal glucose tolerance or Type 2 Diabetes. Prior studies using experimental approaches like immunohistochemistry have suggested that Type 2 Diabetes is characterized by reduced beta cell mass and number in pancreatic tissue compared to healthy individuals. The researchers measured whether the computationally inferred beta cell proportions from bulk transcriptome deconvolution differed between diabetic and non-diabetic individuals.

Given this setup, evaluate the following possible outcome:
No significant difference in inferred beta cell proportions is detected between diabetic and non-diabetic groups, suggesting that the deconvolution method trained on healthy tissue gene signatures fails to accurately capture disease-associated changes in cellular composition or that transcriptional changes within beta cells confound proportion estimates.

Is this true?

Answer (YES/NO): NO